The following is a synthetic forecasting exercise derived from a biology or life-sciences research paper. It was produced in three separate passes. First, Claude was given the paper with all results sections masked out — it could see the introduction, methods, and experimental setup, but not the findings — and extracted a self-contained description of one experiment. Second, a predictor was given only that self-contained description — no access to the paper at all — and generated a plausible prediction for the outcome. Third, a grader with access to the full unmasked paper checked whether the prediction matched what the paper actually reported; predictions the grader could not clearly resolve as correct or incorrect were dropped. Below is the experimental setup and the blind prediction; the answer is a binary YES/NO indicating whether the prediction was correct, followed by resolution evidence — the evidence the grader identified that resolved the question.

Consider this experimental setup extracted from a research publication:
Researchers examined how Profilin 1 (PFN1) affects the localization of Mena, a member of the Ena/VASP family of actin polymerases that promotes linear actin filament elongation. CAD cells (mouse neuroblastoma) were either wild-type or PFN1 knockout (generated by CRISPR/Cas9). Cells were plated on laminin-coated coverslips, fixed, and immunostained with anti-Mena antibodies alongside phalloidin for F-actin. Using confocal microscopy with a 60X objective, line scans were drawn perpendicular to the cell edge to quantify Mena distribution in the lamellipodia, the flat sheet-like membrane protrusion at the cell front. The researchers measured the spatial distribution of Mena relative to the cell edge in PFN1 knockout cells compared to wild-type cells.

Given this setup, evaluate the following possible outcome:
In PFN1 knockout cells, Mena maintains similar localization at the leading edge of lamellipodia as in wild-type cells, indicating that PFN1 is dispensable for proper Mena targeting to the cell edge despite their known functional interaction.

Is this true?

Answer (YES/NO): NO